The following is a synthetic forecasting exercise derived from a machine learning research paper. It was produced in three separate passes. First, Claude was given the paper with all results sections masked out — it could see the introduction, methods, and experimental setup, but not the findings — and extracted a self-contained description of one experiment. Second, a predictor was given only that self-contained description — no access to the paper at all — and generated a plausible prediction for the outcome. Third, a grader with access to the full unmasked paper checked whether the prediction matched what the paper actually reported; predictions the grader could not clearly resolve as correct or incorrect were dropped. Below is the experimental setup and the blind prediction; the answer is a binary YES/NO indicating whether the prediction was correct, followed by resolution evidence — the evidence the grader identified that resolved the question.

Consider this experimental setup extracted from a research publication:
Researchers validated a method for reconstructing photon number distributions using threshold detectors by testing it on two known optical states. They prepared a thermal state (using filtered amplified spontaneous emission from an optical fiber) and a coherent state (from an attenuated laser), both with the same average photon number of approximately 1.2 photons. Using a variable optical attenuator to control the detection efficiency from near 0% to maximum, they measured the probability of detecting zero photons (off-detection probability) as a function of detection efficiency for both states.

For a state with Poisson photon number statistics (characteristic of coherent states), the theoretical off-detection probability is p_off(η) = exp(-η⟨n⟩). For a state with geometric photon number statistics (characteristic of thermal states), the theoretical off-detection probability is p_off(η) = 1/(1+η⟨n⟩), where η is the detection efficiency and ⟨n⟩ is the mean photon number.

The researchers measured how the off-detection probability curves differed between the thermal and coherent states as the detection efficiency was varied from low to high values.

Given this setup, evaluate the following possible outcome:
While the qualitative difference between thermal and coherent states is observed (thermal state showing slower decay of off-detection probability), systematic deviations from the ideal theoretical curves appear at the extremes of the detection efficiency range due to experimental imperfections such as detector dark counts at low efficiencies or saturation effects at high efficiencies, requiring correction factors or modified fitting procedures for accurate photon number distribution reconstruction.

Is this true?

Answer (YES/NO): NO